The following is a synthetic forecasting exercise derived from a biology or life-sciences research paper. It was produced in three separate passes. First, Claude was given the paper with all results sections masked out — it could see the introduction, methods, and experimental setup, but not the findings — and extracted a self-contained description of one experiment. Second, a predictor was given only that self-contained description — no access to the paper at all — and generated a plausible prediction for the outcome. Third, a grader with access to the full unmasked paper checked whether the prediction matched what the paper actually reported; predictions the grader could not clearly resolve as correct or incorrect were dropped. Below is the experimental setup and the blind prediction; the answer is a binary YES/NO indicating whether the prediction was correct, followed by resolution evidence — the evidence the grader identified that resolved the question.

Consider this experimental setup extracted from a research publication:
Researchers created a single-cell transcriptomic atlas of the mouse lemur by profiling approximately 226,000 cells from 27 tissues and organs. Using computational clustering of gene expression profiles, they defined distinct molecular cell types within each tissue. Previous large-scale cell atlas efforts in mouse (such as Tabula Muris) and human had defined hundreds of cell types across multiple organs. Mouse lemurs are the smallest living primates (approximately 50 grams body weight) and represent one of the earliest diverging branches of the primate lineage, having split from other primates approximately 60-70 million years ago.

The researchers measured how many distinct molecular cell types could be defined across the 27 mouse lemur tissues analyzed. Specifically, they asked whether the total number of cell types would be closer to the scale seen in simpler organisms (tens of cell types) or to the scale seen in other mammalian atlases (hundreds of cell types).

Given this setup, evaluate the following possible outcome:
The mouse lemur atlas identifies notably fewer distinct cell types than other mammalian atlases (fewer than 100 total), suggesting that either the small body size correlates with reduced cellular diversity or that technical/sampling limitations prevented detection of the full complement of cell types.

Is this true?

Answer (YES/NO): NO